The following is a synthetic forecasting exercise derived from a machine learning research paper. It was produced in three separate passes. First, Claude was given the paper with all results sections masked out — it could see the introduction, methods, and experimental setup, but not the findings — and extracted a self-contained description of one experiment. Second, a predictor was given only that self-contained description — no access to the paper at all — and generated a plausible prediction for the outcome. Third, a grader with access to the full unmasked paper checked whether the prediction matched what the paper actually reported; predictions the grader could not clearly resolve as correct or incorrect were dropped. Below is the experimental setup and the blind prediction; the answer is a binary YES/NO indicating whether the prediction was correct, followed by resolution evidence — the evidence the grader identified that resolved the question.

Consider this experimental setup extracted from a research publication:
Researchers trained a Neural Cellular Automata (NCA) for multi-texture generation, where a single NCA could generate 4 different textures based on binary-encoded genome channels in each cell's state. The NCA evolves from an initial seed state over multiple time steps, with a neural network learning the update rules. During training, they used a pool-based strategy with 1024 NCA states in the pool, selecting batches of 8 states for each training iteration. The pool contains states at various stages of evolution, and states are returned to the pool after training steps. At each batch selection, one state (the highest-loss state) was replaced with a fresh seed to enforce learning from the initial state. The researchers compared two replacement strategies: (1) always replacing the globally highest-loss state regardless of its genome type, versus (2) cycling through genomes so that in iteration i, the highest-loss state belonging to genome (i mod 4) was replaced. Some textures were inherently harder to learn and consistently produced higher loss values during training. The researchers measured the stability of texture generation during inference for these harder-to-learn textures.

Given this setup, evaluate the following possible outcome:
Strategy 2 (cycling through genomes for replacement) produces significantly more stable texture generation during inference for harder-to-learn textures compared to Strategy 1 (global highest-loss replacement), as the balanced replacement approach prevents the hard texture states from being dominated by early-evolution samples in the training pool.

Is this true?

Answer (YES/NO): YES